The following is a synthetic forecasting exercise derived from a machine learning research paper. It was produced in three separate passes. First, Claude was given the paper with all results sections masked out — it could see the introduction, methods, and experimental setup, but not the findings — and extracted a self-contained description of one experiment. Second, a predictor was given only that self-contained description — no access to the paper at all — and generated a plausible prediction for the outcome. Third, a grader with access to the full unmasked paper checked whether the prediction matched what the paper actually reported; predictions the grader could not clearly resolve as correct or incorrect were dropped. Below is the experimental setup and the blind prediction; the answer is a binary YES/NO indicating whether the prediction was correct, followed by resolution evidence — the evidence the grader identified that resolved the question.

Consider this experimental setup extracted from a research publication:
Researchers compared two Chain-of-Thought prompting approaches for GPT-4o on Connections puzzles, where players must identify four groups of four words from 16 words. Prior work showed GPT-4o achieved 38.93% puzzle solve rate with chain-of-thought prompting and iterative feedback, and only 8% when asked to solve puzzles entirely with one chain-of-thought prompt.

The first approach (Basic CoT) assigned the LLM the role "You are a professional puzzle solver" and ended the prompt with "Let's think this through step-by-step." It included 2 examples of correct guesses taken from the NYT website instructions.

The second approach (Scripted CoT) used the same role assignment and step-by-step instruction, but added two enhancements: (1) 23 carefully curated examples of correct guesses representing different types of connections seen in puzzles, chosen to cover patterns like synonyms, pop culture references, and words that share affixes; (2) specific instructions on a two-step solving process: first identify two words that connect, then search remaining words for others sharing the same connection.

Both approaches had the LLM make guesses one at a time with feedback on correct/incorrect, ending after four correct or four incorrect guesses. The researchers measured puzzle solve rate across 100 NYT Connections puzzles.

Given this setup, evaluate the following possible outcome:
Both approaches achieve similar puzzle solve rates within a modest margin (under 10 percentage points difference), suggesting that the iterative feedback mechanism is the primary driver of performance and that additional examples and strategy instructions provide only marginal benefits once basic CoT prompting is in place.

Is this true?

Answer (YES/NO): NO